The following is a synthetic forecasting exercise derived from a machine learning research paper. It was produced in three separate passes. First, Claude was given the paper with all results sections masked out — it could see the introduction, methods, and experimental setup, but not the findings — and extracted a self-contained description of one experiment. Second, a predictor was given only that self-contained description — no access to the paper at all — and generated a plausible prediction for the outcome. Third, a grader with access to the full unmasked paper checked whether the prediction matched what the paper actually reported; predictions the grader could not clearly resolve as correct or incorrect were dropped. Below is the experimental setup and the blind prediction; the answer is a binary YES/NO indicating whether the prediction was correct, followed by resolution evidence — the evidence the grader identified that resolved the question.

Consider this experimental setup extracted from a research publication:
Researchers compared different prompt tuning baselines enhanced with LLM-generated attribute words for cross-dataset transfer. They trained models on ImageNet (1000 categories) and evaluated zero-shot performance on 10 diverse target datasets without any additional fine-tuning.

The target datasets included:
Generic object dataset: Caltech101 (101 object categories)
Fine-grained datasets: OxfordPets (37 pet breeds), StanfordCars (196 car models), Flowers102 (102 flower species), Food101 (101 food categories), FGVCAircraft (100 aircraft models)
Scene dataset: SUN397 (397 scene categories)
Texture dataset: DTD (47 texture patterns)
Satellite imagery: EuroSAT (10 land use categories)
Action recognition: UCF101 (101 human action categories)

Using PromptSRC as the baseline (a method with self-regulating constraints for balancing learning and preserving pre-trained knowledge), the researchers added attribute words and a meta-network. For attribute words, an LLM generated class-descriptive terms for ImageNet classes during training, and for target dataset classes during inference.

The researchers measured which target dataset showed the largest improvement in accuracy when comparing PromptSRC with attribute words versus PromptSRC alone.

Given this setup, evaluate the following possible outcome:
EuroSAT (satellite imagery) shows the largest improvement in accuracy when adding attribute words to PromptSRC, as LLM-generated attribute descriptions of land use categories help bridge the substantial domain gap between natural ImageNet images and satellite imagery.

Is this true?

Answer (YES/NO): YES